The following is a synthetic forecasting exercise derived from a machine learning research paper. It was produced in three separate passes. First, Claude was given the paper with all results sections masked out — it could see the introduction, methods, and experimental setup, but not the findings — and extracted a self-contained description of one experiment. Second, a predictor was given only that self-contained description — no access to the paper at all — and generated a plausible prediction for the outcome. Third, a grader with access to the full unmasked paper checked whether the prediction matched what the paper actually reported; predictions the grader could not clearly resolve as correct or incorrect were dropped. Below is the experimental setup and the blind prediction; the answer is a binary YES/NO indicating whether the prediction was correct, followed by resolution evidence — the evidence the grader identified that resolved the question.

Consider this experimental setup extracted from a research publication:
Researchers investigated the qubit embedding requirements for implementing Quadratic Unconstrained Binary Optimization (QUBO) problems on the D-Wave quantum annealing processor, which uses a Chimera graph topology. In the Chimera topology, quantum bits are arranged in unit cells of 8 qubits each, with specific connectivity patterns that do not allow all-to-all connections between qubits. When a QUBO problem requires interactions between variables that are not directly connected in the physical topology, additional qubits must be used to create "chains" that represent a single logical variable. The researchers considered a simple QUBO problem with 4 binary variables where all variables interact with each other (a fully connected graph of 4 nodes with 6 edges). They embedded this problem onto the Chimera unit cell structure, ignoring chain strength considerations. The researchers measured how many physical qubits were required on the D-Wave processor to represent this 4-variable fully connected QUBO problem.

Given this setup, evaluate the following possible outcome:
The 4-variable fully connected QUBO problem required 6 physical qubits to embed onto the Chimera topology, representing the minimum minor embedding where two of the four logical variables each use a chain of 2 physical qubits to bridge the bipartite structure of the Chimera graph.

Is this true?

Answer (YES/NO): YES